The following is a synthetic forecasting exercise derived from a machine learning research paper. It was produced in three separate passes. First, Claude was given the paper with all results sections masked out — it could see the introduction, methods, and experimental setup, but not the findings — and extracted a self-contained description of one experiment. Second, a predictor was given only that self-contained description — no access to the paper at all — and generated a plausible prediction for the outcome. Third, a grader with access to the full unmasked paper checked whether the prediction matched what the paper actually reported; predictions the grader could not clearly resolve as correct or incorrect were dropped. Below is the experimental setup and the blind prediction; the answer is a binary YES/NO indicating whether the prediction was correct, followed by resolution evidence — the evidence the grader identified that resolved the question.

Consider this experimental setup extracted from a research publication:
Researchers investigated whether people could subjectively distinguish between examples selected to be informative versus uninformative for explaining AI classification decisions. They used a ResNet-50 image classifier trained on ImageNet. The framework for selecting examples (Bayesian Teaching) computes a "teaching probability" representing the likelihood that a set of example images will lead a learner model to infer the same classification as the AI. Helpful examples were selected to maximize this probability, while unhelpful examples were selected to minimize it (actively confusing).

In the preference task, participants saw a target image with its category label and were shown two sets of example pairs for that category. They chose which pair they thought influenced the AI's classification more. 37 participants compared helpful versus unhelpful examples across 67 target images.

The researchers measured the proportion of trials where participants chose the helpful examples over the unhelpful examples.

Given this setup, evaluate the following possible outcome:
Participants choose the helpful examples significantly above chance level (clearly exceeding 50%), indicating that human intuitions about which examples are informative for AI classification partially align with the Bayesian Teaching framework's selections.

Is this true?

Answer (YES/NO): YES